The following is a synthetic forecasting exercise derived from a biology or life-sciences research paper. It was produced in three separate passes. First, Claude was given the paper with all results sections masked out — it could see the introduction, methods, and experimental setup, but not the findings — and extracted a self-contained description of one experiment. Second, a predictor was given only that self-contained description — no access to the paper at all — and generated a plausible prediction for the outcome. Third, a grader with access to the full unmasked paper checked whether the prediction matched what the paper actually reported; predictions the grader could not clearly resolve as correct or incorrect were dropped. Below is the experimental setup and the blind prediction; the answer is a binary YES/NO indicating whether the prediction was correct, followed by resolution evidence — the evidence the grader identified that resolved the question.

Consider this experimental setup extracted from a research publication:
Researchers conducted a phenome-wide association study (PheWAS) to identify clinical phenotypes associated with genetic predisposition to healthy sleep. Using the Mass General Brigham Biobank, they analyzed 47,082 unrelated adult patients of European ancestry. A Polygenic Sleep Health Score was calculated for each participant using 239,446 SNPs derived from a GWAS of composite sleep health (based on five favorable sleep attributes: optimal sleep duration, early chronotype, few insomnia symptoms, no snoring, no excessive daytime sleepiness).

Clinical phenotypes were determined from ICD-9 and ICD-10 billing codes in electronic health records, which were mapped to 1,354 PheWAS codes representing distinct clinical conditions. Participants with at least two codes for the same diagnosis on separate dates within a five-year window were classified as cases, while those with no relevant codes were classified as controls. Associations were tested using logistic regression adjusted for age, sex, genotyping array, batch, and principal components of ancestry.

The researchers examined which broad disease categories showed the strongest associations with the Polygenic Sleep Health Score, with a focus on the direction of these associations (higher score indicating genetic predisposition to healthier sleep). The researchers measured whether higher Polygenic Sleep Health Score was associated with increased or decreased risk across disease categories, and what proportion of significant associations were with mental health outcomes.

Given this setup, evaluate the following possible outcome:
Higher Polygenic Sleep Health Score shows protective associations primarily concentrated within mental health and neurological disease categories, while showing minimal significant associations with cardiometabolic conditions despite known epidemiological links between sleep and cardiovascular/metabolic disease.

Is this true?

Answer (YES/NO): NO